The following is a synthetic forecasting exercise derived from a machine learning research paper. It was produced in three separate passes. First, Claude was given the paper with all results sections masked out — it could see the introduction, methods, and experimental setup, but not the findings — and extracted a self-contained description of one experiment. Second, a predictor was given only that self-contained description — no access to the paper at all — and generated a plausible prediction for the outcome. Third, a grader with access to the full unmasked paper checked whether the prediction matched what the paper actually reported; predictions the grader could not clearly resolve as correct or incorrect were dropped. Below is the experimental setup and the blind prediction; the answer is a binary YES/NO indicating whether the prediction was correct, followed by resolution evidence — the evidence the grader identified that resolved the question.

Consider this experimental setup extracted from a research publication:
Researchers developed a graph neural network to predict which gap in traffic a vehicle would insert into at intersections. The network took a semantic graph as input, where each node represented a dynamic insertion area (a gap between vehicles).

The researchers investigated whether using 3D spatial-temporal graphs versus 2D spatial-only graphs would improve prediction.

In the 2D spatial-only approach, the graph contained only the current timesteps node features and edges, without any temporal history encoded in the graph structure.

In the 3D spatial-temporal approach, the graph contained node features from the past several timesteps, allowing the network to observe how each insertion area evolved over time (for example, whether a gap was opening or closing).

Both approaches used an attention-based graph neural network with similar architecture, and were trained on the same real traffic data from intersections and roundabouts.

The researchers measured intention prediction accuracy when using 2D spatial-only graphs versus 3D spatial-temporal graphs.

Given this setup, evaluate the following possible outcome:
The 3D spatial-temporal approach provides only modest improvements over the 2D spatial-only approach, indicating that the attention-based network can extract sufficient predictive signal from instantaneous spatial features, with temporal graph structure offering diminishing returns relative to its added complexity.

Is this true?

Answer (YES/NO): NO